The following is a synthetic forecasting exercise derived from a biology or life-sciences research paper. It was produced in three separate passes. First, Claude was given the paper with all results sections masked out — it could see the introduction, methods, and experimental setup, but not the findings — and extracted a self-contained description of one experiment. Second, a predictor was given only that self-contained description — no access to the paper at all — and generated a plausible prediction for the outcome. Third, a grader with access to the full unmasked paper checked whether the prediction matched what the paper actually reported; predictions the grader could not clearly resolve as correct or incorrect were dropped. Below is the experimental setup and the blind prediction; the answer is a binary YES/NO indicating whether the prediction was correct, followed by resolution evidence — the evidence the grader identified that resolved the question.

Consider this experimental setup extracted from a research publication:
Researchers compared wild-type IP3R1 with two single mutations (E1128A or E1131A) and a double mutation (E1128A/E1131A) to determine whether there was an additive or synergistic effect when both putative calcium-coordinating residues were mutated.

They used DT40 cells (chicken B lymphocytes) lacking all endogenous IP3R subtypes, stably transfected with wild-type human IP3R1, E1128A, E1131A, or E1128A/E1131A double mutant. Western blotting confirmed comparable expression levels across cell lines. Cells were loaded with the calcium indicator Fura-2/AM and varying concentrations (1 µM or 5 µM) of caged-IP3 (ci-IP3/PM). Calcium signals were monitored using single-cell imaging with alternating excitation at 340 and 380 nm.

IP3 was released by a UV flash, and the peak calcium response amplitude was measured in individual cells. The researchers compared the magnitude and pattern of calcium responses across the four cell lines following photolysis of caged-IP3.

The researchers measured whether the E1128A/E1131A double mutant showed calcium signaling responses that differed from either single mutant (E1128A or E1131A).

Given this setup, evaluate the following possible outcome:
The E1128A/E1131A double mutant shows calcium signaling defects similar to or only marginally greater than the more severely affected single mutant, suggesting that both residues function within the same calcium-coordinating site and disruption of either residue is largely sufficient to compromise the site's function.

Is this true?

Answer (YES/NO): NO